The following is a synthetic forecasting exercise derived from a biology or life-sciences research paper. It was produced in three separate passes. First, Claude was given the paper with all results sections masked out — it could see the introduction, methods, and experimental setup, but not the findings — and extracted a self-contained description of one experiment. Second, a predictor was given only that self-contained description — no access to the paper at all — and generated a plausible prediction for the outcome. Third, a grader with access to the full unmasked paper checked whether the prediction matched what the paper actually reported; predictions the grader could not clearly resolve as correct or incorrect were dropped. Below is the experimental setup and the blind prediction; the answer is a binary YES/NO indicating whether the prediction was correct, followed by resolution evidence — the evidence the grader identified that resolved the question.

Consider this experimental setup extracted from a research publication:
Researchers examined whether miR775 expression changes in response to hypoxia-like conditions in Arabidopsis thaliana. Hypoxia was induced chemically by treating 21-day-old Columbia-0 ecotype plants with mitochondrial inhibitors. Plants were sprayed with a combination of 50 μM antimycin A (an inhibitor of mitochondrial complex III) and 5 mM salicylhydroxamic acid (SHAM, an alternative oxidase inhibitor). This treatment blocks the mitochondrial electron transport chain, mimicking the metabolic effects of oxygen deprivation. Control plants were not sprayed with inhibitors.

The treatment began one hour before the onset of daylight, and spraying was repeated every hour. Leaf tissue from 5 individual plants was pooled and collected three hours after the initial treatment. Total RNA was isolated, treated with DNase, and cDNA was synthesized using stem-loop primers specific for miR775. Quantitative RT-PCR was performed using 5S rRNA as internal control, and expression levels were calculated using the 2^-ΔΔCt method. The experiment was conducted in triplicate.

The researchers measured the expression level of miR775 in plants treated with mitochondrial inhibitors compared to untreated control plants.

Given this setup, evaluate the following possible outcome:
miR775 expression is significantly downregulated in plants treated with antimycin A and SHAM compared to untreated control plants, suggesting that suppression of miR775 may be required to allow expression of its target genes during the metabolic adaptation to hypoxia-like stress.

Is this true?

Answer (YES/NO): NO